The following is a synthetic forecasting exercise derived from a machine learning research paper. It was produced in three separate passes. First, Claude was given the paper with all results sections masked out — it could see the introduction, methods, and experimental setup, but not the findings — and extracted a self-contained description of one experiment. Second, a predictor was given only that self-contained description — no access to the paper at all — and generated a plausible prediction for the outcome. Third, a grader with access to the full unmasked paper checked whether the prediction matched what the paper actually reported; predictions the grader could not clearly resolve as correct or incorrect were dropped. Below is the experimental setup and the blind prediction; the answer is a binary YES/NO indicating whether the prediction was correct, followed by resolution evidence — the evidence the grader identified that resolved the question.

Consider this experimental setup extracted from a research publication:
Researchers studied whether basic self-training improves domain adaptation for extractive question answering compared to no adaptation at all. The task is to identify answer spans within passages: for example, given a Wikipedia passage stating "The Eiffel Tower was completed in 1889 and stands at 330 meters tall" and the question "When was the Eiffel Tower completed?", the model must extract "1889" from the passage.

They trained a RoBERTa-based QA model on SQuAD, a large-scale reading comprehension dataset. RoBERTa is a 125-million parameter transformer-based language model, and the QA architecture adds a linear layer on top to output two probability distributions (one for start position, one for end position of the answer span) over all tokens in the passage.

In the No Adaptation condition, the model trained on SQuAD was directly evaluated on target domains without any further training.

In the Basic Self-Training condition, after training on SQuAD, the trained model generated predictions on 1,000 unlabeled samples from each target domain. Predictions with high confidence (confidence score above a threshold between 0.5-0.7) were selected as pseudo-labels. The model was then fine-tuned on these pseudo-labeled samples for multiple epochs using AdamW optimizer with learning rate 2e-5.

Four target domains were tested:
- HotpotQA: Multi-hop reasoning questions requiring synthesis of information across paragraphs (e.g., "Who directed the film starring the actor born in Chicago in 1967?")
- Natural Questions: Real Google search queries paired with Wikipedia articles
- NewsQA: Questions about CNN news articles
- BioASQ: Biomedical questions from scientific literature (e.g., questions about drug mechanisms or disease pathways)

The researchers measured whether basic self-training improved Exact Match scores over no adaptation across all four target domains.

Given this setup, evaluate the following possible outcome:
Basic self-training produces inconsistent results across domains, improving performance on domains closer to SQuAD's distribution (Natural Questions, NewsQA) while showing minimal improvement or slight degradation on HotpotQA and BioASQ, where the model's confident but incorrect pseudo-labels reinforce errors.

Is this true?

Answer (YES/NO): NO